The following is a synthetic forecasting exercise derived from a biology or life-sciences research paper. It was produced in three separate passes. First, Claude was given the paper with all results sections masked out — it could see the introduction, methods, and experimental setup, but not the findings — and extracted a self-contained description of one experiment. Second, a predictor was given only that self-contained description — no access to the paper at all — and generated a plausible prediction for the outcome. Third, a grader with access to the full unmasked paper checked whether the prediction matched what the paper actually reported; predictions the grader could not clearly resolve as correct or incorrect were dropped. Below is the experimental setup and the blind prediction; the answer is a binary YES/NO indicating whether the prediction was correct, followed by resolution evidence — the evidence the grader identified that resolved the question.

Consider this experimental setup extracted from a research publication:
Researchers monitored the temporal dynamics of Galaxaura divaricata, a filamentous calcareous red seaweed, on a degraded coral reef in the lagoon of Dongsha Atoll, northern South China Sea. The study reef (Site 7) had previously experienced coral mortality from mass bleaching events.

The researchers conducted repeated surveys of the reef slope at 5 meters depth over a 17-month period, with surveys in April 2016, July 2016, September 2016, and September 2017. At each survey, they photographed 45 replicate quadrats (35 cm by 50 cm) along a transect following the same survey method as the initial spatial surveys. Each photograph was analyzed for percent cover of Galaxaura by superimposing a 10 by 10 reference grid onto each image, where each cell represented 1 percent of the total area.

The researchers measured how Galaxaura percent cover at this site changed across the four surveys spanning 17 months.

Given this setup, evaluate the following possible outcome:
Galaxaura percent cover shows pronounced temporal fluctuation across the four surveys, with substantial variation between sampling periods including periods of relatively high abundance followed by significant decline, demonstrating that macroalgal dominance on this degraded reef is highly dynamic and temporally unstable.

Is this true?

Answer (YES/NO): NO